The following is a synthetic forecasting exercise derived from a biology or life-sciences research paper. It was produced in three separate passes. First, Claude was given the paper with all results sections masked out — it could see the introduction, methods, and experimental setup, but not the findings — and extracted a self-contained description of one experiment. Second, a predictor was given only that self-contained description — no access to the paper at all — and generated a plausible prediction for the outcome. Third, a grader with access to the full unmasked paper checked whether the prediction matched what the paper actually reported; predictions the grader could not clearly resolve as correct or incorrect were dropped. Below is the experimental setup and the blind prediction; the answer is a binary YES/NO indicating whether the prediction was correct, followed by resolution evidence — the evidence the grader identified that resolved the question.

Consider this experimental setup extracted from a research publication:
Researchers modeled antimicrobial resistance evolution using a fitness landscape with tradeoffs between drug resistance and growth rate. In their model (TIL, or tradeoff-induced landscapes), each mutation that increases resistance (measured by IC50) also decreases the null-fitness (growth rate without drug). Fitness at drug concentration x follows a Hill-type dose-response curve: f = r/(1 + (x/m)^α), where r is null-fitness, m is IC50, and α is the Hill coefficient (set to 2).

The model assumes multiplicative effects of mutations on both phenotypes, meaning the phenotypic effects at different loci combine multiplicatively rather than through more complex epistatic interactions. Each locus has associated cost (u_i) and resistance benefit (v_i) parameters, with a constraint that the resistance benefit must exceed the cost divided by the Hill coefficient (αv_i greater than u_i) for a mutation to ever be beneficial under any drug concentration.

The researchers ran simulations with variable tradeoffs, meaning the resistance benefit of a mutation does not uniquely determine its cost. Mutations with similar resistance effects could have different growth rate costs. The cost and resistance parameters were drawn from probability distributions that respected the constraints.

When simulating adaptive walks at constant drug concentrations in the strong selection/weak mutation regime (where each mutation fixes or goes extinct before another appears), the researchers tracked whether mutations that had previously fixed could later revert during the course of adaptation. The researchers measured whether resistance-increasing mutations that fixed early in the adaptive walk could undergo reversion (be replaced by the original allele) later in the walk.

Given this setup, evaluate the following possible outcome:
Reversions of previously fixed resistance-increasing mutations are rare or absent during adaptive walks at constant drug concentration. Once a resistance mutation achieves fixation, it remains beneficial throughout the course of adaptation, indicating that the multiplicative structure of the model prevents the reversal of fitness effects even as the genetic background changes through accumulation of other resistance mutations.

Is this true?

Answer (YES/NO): NO